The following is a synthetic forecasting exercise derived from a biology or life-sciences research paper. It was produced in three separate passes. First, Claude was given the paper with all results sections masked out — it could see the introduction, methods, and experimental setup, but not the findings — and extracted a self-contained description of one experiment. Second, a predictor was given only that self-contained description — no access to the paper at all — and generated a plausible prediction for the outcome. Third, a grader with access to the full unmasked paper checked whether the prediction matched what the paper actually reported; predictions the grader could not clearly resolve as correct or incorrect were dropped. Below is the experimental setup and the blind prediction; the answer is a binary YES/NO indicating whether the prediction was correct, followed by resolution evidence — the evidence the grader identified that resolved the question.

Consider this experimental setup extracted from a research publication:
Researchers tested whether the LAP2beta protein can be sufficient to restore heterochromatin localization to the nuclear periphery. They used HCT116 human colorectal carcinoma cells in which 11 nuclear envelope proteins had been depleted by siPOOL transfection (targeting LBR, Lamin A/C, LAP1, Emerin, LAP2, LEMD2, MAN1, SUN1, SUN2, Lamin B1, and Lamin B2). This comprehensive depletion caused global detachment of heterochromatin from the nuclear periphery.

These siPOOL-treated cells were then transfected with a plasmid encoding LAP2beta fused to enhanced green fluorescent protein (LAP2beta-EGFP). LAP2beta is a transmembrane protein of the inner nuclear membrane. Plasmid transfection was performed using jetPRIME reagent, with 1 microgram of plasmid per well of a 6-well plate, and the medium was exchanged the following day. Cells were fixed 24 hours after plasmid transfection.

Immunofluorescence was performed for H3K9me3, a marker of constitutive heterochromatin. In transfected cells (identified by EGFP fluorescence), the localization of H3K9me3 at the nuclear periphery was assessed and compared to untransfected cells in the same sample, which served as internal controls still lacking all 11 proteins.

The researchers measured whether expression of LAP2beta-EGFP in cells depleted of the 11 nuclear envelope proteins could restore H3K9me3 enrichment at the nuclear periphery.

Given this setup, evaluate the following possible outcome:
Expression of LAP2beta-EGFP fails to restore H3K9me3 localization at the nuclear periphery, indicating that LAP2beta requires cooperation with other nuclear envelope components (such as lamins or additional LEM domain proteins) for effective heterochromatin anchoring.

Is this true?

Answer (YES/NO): NO